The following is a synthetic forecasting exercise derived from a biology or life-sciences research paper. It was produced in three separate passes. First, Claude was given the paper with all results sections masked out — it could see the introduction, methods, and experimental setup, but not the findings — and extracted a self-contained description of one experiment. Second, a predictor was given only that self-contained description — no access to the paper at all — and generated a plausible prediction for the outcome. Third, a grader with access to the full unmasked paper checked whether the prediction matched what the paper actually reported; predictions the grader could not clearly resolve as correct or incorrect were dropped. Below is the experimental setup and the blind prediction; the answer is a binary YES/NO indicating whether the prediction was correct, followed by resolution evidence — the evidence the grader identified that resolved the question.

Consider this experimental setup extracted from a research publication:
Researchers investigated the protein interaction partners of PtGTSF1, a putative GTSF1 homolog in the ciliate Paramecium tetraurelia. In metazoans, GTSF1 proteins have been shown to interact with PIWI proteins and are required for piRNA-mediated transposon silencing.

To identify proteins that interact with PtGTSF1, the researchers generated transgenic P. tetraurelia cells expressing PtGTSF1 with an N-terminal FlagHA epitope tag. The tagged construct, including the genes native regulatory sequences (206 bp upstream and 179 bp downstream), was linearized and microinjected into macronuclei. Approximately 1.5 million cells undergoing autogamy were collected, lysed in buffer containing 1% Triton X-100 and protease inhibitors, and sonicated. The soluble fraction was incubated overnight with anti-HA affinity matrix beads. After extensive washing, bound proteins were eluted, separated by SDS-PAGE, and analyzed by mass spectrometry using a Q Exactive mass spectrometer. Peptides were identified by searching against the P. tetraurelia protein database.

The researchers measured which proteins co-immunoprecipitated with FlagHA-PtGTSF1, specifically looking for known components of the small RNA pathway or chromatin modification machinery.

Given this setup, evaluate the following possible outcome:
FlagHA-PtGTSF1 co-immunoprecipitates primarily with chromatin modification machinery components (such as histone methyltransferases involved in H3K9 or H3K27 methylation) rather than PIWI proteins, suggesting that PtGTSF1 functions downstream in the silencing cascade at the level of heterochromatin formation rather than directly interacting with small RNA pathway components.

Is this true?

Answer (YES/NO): NO